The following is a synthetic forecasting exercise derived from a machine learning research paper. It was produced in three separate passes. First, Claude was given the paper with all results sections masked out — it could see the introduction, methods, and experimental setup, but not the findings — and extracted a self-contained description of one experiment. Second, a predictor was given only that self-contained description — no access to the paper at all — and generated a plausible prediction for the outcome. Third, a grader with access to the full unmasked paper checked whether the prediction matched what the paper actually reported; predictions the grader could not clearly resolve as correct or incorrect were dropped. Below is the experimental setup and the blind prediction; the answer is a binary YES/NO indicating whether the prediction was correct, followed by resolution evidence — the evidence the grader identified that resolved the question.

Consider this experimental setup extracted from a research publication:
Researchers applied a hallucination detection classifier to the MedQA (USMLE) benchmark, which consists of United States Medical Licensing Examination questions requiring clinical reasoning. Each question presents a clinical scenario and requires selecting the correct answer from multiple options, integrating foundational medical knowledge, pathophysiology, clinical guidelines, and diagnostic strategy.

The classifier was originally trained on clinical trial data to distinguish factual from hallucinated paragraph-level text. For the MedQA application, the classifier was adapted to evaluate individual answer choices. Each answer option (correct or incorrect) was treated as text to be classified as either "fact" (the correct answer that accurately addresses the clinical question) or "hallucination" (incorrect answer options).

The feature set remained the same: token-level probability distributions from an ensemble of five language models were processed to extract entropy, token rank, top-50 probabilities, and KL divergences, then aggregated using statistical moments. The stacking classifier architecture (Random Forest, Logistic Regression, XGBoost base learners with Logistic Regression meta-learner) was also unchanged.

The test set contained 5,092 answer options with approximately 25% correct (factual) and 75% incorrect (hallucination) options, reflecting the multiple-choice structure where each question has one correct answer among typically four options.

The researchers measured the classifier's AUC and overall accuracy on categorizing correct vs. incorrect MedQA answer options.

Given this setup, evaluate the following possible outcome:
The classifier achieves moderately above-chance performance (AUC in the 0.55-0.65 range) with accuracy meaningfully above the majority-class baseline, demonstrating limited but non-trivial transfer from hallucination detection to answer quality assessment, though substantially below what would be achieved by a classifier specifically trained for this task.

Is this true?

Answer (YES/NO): NO